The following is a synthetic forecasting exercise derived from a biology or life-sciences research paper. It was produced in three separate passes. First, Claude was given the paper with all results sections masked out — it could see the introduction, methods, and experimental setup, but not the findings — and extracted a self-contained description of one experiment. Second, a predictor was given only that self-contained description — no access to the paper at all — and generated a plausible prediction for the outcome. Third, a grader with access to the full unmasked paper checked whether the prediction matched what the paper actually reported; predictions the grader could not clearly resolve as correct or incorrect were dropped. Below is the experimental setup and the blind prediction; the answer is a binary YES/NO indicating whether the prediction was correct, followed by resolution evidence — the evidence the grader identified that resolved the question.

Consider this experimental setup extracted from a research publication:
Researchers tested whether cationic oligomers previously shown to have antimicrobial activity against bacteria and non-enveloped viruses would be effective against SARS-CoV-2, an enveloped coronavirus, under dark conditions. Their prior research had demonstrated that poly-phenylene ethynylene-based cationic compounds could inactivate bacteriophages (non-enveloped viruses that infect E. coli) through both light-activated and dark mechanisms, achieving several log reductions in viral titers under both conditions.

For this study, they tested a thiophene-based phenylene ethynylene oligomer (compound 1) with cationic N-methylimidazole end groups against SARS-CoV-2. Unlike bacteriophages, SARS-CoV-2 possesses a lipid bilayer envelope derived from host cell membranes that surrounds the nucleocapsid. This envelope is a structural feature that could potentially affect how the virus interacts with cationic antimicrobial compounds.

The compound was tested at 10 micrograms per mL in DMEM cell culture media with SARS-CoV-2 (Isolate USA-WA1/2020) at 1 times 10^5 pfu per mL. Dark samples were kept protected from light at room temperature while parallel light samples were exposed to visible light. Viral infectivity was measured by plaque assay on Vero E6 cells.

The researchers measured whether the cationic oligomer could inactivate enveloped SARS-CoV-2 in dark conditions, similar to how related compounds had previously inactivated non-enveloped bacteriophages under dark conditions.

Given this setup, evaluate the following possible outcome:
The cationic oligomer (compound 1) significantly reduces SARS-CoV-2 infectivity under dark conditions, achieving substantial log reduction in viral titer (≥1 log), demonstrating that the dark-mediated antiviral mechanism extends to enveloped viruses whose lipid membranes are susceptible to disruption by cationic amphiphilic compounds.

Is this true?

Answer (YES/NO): NO